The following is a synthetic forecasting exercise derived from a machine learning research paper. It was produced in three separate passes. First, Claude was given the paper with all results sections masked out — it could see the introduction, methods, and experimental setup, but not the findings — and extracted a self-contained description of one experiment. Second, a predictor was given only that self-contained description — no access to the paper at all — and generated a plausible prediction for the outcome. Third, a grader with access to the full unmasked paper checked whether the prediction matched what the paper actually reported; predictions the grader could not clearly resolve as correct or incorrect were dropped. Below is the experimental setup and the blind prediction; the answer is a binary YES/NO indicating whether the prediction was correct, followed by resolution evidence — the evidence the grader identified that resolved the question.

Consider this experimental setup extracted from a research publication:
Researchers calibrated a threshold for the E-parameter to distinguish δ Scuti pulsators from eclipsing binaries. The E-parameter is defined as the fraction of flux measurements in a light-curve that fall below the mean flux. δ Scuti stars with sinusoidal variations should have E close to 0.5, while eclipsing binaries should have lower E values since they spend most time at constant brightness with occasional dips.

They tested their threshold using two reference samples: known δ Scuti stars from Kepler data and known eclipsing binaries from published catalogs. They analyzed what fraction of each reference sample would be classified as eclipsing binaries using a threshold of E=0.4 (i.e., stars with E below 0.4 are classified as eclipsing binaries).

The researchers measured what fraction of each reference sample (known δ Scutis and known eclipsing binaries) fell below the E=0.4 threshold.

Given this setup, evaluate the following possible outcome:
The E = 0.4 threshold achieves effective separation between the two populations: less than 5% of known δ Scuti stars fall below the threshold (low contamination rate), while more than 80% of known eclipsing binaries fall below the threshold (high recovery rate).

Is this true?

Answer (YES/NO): NO